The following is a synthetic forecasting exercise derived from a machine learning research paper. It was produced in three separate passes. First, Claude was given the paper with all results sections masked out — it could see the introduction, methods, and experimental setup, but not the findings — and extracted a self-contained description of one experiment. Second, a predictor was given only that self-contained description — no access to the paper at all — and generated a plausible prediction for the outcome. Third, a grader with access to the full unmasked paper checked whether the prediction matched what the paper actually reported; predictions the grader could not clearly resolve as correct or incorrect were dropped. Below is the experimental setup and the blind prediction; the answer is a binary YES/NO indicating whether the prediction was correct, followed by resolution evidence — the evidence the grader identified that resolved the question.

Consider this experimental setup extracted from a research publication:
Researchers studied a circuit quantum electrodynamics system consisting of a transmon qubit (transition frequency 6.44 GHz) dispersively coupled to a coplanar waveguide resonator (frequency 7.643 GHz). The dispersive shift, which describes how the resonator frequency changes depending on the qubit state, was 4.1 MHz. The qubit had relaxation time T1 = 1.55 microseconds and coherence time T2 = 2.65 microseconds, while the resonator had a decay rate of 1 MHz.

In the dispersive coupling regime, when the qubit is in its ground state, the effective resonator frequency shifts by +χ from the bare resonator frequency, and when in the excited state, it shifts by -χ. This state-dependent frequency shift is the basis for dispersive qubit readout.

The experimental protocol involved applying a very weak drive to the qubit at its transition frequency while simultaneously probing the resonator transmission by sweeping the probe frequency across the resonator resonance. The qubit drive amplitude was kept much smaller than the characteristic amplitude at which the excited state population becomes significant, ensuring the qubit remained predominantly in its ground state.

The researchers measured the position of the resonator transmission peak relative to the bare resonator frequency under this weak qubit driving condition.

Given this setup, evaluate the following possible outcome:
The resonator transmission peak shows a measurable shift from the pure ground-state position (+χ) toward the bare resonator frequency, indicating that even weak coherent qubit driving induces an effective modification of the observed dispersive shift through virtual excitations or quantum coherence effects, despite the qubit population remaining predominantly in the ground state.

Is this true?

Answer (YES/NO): NO